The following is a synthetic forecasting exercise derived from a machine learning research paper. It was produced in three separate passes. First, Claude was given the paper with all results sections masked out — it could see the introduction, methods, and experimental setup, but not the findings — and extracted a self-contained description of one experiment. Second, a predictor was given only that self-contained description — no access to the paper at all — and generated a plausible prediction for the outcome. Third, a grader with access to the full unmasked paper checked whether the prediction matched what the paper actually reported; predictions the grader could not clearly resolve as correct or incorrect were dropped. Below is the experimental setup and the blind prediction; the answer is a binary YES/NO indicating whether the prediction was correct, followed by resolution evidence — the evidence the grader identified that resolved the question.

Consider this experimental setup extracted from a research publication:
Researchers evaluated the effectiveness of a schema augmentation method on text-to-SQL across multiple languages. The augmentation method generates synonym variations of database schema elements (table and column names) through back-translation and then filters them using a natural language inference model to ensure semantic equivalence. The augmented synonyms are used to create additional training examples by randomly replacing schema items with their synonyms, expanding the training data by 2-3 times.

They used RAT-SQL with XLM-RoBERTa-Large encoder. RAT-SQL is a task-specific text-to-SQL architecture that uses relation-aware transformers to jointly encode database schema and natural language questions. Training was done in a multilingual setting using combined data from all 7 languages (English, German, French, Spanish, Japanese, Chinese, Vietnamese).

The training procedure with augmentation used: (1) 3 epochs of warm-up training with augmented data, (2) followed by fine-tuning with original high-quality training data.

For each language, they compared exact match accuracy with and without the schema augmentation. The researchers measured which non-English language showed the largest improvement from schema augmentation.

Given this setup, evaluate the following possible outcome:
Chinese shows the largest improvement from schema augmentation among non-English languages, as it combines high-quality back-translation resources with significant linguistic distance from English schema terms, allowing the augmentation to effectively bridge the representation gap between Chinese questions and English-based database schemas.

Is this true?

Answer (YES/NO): NO